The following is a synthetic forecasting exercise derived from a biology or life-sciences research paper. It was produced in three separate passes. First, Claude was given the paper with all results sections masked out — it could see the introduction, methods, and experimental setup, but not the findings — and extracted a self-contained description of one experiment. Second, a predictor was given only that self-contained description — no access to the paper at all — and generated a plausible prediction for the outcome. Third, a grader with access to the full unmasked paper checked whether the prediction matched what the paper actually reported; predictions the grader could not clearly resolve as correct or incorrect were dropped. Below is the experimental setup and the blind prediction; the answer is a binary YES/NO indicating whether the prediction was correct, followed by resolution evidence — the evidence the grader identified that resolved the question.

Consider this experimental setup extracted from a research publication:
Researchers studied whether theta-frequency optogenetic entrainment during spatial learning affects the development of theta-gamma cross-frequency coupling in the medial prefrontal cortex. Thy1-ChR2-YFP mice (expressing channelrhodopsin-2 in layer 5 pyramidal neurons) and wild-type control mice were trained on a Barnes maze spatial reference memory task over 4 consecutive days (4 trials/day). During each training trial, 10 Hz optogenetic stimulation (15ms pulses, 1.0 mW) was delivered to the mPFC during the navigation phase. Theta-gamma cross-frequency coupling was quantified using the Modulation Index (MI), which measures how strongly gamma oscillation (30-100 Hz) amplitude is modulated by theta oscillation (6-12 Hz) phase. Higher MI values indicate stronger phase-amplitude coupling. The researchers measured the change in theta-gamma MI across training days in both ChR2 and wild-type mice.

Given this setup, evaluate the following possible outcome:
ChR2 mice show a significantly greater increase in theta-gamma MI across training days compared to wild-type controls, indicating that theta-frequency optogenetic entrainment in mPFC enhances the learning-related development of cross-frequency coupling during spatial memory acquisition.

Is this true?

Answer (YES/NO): NO